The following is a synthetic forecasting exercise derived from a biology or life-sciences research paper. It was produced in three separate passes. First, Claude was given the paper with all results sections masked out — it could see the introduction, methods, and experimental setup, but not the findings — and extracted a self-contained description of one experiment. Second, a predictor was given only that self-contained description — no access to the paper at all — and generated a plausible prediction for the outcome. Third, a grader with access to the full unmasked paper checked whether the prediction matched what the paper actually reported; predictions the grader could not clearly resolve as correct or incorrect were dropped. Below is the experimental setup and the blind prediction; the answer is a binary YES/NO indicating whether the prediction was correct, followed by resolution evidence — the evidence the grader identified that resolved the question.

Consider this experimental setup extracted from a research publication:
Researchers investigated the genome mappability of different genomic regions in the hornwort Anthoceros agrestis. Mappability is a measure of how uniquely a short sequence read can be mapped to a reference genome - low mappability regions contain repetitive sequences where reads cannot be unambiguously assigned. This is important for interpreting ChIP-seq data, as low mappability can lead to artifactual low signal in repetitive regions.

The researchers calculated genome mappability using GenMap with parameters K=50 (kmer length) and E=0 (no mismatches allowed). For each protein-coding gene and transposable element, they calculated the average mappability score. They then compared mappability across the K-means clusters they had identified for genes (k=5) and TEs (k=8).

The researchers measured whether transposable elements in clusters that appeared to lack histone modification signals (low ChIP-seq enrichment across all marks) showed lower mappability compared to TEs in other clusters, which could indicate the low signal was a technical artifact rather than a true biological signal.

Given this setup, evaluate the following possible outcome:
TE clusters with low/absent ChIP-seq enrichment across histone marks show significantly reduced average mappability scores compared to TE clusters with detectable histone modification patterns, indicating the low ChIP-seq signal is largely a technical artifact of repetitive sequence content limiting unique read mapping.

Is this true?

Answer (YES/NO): YES